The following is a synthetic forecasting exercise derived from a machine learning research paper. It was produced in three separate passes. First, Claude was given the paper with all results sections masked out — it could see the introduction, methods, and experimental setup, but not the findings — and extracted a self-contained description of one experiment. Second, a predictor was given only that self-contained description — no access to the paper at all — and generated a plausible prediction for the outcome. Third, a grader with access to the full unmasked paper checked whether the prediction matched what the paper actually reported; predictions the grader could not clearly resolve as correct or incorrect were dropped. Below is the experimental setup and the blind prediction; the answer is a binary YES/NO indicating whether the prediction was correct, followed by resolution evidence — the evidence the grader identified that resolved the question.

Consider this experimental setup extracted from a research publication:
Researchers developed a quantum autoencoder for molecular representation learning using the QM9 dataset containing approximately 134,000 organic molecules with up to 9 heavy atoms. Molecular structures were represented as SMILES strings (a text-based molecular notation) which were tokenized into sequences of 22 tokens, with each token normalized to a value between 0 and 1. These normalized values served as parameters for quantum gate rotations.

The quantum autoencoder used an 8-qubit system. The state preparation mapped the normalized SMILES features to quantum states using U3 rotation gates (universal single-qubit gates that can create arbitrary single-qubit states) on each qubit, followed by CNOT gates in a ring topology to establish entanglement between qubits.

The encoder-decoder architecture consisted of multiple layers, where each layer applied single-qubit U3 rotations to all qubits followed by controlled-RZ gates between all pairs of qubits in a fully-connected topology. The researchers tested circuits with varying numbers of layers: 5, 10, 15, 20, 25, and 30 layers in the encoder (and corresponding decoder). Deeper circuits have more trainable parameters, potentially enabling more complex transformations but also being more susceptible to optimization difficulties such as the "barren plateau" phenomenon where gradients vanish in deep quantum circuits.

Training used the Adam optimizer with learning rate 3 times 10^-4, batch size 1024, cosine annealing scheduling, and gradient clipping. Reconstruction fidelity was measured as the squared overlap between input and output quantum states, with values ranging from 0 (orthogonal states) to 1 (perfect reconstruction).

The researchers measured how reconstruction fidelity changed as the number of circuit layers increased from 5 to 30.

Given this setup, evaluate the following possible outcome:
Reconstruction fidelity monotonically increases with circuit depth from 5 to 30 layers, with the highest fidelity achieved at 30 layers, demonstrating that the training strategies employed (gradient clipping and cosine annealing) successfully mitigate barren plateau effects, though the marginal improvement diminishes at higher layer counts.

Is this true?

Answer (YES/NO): NO